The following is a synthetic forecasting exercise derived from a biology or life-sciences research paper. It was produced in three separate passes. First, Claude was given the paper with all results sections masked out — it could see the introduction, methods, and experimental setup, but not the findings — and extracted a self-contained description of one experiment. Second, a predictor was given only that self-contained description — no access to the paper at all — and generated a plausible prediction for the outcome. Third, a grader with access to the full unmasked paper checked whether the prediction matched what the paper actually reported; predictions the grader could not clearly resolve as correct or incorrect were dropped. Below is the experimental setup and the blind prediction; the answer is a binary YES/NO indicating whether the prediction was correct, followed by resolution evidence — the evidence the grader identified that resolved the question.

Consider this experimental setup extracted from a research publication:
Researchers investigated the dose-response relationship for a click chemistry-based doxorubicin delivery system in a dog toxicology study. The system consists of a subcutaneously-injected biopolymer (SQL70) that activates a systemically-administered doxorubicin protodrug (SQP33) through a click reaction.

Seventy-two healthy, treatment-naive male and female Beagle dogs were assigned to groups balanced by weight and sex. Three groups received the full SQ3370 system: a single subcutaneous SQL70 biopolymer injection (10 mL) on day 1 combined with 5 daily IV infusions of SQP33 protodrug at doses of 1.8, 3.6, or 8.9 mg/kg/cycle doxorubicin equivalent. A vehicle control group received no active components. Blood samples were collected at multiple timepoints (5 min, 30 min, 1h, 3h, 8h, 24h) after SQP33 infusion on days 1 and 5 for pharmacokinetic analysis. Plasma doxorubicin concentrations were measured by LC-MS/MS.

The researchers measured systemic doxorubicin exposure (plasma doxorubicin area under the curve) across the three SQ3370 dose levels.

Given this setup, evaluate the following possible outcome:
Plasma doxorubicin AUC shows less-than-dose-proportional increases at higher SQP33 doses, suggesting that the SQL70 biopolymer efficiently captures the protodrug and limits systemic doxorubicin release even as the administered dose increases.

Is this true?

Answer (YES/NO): NO